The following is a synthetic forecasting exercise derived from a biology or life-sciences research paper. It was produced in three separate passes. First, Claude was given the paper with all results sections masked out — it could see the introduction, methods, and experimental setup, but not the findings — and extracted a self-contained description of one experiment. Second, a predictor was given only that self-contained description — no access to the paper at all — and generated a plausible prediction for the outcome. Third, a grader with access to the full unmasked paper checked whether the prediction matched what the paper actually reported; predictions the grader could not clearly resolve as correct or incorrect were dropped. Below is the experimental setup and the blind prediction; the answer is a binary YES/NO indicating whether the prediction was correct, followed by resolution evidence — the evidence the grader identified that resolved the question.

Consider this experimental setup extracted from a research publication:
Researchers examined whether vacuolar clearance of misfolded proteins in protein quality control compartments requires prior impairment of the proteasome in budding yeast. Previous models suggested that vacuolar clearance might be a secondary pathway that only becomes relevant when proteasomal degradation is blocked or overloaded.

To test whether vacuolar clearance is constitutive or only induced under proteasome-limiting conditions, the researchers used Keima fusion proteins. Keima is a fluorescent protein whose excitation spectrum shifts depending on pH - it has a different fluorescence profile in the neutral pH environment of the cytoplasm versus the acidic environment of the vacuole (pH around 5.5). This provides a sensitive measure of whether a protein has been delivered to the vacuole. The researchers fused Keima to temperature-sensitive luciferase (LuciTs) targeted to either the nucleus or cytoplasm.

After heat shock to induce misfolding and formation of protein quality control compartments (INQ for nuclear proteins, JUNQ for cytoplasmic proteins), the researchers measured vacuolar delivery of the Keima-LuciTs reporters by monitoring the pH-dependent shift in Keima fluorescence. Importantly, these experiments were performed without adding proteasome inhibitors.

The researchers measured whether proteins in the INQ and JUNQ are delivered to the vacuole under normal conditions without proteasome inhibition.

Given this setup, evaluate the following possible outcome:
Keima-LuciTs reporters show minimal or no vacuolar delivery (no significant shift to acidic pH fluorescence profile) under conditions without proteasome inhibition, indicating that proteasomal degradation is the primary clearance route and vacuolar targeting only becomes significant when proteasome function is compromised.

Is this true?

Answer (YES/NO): NO